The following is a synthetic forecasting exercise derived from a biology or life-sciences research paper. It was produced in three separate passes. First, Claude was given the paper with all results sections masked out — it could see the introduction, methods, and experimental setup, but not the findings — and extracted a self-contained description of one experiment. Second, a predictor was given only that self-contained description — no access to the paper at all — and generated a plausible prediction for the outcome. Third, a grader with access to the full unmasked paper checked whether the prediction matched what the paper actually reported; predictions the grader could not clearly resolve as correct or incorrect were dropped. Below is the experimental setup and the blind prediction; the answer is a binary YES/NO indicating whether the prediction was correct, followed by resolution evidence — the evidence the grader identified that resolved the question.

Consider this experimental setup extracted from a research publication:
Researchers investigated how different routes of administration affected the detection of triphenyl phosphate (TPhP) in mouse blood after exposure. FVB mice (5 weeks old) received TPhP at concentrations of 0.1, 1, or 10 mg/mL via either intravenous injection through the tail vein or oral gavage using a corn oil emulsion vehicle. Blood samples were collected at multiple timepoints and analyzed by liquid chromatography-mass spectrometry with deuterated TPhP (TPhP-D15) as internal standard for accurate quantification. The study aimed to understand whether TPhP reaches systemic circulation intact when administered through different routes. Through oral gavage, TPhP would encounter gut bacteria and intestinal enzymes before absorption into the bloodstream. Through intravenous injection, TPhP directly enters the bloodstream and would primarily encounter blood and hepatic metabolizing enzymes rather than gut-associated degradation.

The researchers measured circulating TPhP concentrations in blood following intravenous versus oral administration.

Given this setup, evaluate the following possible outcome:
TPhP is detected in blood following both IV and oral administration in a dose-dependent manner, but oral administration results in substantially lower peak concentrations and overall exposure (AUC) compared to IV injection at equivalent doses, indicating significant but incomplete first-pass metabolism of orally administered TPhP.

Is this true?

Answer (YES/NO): NO